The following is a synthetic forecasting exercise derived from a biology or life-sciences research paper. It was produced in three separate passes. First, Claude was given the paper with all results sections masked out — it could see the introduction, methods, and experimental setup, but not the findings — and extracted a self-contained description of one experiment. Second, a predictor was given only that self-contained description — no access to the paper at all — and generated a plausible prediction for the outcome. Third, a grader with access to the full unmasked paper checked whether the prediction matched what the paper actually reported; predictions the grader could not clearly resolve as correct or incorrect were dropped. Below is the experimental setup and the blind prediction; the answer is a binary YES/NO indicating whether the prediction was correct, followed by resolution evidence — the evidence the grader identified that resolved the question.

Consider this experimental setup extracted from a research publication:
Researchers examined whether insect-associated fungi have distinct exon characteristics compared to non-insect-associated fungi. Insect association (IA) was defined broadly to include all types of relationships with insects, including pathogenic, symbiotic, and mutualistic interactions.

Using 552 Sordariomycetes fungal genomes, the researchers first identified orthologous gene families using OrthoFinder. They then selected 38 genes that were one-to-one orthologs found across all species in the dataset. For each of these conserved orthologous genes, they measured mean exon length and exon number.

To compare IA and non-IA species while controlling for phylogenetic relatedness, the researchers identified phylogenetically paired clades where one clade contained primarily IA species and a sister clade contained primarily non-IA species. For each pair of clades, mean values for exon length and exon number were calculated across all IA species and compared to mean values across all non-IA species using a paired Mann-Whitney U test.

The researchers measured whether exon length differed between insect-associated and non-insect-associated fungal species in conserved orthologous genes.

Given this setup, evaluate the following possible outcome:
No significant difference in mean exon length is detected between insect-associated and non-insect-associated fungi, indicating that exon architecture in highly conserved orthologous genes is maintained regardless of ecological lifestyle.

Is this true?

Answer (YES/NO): NO